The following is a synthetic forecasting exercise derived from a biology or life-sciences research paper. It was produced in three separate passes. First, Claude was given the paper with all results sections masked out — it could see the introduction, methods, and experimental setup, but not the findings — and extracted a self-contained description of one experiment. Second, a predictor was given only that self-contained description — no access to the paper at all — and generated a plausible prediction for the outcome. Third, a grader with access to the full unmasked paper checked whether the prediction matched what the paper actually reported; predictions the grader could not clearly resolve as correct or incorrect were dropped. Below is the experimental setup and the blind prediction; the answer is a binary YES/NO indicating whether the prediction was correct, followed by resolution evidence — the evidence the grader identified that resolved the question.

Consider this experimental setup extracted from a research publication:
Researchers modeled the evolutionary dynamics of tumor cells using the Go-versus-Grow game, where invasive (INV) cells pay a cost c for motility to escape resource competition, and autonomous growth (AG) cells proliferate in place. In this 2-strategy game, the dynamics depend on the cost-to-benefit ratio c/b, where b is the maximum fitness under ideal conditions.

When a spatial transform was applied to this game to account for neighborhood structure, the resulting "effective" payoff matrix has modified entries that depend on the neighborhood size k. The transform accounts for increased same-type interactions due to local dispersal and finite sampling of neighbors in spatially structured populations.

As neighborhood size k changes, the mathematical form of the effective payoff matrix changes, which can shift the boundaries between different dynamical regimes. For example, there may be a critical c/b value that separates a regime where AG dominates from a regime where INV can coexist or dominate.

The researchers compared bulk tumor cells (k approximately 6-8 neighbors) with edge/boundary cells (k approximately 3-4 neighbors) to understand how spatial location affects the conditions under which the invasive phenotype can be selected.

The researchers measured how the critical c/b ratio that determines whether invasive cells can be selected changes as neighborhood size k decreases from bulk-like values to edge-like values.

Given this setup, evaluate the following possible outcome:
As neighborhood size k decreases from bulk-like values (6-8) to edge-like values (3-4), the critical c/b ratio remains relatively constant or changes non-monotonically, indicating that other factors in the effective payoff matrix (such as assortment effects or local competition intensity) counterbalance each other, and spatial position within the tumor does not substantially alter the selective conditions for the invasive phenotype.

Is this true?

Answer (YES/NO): NO